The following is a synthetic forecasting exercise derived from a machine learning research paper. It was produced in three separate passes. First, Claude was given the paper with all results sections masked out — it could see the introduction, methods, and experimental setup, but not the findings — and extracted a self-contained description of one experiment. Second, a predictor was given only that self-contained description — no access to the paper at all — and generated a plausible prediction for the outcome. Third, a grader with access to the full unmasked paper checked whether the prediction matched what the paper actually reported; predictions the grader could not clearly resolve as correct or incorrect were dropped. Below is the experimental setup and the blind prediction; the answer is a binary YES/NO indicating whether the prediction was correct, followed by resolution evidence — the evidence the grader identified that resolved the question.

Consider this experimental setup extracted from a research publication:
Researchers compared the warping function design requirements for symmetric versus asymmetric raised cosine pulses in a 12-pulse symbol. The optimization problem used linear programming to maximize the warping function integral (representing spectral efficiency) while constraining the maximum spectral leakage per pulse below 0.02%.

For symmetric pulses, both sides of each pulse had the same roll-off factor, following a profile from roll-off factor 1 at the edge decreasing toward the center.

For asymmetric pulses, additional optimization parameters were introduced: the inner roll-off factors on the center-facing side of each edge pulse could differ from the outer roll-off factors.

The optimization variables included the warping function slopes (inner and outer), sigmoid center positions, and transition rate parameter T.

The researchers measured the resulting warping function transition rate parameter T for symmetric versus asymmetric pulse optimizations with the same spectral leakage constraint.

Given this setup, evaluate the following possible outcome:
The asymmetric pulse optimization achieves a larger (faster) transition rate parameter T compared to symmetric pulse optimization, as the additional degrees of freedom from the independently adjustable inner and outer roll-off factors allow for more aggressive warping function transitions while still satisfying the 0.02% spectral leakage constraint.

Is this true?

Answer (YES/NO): NO